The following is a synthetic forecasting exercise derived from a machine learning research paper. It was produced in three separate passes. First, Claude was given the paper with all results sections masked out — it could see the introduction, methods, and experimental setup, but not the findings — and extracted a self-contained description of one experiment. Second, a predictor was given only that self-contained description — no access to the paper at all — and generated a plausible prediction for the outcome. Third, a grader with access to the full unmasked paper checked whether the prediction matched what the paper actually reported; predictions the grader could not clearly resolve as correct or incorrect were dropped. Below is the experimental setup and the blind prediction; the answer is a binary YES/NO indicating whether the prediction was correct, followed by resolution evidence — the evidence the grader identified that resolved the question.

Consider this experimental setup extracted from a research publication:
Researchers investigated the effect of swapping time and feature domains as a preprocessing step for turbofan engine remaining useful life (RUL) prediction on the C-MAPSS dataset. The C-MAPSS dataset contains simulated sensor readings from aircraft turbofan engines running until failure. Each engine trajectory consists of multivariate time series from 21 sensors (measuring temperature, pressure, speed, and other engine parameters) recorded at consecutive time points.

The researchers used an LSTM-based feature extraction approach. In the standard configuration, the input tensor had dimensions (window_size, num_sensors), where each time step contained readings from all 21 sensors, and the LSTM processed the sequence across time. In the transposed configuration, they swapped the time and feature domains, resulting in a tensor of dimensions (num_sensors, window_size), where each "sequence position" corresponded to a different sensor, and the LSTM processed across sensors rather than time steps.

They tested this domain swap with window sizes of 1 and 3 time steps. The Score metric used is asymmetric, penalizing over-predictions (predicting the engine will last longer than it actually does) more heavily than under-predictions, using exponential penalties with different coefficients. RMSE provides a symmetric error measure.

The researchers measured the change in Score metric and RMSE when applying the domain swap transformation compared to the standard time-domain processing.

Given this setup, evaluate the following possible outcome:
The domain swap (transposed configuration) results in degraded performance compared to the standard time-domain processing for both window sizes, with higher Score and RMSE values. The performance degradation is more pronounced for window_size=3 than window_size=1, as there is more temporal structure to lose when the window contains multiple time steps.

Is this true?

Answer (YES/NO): NO